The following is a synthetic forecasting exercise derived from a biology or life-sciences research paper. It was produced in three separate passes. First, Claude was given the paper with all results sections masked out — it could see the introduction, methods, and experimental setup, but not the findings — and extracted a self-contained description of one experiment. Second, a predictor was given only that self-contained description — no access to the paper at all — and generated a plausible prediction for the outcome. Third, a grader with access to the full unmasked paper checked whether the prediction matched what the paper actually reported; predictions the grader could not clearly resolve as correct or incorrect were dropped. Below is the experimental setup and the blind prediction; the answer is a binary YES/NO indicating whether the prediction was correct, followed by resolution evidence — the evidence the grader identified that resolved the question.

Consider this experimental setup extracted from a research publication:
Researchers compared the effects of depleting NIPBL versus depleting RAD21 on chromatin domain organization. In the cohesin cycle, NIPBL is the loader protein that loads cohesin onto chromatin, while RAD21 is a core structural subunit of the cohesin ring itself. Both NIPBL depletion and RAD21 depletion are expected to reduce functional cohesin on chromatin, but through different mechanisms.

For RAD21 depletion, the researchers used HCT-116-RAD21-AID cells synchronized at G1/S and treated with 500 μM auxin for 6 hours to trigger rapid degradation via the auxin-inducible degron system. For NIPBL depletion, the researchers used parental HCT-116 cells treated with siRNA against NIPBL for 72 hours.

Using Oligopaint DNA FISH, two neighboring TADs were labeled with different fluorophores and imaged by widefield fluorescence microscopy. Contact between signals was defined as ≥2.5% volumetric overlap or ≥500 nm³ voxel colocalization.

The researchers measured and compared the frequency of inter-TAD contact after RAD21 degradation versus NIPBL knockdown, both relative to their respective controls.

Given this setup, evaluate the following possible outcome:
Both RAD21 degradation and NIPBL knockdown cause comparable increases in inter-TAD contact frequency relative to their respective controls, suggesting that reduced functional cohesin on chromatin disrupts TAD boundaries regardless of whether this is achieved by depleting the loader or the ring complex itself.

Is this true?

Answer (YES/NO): NO